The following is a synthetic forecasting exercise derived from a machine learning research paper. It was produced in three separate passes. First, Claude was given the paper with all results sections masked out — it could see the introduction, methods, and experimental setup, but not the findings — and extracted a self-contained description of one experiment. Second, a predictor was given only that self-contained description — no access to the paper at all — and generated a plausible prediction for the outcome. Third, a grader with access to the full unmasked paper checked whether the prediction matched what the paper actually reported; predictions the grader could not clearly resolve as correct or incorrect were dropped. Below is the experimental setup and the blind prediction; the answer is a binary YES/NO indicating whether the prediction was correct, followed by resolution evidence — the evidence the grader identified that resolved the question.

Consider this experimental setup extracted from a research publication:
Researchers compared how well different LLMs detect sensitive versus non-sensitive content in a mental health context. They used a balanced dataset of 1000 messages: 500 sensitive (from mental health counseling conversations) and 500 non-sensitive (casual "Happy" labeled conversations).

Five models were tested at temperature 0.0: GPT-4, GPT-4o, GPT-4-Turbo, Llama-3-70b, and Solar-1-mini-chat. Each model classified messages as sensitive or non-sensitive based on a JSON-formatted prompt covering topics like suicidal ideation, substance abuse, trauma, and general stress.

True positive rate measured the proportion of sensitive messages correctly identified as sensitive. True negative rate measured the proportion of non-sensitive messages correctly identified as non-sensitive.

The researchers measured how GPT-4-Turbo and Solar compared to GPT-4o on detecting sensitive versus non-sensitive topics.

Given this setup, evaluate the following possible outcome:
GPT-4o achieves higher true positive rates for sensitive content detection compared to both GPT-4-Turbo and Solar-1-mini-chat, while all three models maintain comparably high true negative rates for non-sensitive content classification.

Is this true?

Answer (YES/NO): NO